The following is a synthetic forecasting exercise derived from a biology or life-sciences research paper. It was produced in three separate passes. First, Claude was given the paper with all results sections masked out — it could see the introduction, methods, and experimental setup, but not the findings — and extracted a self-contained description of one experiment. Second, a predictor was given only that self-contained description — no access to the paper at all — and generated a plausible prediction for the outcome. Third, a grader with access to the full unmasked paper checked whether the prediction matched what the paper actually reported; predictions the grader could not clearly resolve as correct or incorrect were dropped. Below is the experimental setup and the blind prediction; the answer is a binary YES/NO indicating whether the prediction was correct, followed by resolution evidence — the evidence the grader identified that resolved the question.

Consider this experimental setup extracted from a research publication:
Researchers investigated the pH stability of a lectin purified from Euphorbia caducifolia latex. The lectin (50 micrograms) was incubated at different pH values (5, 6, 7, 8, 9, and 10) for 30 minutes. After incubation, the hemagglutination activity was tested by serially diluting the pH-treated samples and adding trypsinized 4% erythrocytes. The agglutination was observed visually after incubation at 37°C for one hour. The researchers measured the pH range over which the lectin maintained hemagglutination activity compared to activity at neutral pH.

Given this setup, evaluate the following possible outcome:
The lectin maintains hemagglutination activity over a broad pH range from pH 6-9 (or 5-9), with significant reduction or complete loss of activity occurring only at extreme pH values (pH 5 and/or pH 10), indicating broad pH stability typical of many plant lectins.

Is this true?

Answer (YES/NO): YES